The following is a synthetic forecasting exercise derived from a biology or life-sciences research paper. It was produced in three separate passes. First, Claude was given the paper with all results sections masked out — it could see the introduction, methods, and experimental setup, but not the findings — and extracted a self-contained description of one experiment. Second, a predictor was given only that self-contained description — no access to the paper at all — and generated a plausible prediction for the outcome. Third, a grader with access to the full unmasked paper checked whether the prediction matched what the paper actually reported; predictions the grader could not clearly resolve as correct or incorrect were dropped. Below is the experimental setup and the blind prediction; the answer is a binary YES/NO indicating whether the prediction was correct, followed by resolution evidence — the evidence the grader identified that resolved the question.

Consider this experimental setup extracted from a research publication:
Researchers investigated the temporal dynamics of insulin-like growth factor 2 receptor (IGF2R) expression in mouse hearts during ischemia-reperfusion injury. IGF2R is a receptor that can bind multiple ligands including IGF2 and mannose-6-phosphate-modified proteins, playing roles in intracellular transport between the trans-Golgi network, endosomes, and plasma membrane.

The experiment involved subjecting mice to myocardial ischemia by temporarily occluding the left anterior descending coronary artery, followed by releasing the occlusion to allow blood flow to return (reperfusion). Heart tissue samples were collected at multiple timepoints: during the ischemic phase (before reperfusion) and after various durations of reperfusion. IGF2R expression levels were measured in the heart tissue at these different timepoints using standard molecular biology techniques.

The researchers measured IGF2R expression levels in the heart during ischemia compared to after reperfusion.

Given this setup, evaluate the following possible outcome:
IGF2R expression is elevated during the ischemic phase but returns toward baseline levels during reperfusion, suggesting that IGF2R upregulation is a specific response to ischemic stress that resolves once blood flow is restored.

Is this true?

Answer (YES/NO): YES